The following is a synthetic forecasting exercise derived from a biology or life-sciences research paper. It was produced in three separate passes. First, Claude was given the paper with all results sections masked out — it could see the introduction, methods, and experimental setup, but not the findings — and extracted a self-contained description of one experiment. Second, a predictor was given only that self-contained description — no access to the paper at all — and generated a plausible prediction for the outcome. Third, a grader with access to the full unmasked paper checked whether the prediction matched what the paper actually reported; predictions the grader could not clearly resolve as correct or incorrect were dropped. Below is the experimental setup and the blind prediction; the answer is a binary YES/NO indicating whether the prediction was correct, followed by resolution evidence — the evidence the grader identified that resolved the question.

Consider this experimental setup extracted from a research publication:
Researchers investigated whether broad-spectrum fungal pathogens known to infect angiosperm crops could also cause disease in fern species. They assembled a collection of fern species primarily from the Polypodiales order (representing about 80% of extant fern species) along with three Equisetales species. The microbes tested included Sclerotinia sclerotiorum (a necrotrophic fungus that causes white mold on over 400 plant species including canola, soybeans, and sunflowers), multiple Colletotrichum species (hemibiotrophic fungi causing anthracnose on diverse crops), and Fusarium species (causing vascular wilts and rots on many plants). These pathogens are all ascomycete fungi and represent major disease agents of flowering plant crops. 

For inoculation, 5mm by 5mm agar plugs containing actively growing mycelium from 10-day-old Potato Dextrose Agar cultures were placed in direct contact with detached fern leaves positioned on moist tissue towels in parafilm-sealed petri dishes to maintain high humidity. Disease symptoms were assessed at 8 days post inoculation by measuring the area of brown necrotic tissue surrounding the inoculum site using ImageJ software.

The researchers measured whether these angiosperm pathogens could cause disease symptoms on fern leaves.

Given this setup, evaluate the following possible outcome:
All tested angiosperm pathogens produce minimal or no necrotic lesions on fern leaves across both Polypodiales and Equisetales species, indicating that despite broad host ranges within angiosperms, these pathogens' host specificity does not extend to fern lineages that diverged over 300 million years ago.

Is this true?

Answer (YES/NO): NO